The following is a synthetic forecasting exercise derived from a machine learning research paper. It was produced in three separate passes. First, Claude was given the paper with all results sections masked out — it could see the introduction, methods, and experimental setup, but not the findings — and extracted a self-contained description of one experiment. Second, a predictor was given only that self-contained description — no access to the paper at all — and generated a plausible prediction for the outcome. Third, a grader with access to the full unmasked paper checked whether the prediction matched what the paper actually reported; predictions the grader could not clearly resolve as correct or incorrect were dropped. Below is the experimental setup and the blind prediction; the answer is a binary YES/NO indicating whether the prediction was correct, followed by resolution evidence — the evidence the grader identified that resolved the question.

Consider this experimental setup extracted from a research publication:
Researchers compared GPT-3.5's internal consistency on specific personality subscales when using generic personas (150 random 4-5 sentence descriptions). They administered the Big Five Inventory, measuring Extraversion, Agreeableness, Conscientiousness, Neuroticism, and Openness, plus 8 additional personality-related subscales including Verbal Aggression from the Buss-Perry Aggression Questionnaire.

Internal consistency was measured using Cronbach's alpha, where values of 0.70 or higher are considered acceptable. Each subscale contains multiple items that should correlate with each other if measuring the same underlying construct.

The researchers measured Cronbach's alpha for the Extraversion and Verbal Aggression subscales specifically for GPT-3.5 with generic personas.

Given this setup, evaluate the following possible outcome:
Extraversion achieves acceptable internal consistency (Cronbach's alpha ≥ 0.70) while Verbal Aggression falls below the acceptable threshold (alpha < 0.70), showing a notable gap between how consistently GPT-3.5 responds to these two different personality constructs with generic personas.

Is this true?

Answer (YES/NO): NO